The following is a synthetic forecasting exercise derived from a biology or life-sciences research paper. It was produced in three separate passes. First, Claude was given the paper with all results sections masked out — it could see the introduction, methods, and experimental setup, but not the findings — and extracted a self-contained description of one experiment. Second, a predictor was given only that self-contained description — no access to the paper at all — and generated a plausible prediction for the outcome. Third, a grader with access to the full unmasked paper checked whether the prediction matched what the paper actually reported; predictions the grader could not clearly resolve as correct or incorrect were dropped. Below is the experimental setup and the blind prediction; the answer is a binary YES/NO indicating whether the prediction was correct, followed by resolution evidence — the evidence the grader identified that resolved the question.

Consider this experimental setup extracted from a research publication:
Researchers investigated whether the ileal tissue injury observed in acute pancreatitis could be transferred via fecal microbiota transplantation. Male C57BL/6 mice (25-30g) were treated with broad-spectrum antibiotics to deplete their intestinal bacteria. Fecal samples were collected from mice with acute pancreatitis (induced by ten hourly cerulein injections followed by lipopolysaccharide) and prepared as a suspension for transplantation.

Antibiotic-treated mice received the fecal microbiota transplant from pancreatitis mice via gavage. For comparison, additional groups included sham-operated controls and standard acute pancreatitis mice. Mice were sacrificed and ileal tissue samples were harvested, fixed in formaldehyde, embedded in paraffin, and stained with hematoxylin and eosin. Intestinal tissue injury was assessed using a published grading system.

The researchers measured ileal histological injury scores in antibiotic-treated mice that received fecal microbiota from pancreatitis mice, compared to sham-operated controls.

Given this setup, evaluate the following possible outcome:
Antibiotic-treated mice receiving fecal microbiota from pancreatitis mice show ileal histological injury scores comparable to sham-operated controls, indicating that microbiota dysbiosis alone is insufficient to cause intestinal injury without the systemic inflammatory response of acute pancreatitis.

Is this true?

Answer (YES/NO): NO